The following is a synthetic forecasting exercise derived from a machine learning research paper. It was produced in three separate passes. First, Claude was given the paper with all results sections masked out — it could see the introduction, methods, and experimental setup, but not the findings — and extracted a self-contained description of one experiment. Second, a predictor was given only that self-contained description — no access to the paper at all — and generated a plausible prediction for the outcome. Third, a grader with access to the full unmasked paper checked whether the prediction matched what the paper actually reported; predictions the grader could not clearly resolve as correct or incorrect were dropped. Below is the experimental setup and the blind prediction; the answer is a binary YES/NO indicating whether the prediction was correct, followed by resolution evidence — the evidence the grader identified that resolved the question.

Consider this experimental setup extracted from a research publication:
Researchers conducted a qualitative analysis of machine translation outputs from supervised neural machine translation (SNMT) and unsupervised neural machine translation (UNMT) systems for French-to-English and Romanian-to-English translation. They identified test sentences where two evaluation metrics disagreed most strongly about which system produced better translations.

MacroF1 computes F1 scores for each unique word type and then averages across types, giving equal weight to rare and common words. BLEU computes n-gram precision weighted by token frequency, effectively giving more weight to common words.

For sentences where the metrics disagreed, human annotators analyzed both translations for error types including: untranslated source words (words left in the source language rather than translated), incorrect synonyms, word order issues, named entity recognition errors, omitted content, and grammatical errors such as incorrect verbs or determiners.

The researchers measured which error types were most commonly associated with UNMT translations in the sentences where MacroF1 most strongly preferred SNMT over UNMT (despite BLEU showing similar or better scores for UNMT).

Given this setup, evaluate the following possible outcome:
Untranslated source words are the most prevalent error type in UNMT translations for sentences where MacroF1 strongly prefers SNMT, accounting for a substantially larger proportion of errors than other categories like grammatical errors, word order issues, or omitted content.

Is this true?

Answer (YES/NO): YES